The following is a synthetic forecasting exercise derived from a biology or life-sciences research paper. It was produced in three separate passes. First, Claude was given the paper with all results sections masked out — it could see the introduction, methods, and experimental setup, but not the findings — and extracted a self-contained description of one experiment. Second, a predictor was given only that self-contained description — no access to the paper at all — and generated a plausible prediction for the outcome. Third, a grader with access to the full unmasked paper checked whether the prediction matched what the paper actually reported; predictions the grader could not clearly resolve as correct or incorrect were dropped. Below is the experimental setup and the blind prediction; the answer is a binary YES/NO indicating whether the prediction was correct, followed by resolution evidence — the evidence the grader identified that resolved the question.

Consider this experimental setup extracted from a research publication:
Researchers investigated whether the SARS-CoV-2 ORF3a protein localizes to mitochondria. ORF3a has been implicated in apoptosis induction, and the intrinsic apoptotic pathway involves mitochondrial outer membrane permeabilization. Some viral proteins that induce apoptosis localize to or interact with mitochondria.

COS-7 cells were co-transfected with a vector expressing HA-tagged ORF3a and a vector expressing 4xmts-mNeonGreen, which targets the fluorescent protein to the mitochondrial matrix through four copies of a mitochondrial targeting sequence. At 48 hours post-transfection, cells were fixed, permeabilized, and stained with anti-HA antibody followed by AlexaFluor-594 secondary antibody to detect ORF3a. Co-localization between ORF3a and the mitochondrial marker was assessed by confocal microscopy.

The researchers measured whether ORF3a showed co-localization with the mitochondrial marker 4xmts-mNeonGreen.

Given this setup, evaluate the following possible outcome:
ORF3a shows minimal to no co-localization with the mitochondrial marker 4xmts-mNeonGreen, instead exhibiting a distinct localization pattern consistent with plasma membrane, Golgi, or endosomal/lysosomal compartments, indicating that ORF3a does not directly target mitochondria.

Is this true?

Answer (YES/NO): YES